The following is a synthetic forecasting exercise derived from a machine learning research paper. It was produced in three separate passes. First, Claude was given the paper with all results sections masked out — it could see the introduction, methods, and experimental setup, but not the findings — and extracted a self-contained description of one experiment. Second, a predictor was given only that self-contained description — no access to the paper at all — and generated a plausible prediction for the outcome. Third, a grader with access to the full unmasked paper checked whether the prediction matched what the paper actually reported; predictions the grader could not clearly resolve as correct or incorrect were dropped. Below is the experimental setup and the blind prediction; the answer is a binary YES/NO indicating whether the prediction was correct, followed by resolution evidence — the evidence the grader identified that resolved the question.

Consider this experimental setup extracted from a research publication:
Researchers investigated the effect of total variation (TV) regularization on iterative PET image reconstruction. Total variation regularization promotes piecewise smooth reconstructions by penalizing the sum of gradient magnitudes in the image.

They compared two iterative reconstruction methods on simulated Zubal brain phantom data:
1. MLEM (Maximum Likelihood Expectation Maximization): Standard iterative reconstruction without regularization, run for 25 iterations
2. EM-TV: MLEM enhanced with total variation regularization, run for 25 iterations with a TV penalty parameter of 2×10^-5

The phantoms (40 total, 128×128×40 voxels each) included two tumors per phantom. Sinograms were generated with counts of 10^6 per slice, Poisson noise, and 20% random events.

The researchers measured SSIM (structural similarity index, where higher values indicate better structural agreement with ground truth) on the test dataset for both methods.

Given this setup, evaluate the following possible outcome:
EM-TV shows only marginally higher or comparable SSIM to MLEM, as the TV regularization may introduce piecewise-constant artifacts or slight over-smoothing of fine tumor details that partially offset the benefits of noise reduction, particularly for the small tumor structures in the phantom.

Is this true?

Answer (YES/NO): YES